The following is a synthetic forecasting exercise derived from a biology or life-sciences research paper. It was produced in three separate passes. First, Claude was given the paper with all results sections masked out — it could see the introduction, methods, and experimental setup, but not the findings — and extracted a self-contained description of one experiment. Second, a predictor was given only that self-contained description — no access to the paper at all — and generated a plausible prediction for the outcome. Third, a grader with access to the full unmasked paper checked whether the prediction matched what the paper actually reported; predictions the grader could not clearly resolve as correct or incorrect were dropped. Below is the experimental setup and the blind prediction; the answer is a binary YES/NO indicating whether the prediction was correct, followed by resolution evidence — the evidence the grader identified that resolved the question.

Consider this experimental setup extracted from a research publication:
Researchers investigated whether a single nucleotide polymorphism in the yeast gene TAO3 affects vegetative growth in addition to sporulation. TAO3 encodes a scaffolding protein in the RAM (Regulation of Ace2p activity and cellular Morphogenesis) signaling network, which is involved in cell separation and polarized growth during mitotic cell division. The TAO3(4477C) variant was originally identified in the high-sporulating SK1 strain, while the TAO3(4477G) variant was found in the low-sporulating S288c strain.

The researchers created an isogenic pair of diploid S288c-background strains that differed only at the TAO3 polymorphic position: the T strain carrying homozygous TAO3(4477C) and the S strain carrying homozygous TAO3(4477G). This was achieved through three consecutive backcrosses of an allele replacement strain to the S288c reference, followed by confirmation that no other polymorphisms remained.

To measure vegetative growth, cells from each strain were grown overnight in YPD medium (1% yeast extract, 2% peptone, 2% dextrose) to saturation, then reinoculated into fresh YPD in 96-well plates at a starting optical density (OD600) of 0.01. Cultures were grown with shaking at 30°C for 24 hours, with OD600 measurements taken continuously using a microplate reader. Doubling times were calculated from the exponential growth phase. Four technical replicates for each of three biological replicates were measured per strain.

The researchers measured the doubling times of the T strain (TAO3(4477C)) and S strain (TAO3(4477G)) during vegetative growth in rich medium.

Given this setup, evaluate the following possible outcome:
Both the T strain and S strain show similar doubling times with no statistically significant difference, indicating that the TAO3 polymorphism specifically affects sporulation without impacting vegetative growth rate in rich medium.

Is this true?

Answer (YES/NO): YES